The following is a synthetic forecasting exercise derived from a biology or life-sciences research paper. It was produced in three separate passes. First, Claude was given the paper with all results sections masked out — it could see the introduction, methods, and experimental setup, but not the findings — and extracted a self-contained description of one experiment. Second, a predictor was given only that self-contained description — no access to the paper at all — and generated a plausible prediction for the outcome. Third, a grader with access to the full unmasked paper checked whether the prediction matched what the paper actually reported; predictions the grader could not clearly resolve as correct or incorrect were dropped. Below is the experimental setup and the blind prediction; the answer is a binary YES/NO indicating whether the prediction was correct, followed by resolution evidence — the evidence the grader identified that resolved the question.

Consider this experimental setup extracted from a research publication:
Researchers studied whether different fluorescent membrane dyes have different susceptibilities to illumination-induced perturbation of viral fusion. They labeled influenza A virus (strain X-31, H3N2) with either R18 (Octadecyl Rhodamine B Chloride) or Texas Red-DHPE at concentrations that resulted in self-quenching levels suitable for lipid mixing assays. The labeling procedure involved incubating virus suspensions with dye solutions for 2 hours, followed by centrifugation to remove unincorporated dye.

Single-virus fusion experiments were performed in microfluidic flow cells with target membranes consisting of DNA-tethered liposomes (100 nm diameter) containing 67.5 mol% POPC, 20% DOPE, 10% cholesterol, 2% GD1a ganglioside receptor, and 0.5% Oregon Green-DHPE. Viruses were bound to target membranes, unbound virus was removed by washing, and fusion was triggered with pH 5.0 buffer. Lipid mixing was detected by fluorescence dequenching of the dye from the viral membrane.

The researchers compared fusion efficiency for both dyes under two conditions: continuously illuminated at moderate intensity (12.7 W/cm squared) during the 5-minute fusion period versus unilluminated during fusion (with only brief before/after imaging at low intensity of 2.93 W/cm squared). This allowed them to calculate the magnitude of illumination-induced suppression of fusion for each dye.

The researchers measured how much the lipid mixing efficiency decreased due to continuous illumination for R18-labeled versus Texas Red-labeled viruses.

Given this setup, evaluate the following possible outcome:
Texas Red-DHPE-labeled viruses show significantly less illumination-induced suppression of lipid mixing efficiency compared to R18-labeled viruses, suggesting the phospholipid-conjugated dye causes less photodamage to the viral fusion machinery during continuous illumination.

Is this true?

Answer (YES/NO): YES